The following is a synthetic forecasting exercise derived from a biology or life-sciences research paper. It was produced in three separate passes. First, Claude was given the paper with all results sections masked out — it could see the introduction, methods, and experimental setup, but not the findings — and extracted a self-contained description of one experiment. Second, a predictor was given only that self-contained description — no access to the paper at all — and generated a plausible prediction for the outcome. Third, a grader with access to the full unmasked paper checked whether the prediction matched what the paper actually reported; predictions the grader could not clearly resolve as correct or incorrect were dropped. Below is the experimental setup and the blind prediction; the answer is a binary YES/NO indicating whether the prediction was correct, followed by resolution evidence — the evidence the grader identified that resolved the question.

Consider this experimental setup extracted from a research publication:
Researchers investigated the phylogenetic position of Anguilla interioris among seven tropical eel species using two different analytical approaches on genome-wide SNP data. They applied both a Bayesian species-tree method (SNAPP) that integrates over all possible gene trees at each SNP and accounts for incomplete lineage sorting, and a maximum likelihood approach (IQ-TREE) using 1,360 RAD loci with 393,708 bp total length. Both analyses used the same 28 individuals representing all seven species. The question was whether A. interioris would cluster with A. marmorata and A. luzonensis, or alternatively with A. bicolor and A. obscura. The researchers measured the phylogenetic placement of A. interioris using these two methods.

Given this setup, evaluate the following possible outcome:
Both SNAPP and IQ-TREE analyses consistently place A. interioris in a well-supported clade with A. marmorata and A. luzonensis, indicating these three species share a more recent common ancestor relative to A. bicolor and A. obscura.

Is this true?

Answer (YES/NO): NO